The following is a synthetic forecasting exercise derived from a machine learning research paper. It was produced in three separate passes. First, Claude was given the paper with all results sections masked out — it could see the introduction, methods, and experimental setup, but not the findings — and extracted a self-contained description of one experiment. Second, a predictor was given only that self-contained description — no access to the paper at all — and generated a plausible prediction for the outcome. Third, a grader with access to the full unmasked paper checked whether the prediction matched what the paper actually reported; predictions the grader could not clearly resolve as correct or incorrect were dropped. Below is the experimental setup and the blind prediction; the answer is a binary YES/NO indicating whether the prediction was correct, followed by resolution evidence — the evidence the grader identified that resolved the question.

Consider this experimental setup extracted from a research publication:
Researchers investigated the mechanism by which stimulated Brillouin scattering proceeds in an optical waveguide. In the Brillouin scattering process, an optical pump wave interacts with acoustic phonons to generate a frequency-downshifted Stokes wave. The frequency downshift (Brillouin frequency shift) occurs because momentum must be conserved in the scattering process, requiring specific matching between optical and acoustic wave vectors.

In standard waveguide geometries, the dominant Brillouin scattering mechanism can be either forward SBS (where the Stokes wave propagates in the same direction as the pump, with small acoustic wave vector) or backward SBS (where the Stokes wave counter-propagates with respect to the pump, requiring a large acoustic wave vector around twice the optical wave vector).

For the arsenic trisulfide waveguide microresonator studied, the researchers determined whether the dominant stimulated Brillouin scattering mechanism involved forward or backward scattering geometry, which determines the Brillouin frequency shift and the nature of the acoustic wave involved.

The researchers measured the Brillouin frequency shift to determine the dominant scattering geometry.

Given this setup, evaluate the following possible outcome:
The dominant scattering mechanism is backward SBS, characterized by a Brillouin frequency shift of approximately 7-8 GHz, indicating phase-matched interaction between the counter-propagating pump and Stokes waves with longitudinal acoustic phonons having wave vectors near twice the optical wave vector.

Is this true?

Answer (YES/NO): YES